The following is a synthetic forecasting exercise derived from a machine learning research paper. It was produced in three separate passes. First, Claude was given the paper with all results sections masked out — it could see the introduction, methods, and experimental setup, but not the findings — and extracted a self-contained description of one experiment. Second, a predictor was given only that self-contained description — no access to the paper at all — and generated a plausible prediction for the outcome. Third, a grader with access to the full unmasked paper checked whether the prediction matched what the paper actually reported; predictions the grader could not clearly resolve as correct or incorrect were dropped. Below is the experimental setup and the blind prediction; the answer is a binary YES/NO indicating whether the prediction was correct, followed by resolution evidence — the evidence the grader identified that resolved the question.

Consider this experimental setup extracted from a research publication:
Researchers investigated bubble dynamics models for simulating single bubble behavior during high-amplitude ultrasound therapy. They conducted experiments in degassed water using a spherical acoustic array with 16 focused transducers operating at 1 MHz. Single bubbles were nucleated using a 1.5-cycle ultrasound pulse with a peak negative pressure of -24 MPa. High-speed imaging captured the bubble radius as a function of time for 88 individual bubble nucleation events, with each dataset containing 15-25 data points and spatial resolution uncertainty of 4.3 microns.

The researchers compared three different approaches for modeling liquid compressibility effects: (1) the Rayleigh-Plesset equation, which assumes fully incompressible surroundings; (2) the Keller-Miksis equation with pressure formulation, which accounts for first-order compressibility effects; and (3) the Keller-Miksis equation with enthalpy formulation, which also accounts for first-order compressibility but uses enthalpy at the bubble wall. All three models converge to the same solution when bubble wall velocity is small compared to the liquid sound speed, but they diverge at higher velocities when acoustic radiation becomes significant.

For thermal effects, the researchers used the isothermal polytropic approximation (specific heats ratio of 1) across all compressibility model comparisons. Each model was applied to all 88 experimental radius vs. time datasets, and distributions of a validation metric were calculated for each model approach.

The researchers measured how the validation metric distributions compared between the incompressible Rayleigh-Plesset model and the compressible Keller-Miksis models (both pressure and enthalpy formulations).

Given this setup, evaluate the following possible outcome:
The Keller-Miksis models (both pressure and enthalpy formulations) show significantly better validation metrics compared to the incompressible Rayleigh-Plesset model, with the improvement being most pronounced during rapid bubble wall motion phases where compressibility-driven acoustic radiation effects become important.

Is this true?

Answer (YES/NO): NO